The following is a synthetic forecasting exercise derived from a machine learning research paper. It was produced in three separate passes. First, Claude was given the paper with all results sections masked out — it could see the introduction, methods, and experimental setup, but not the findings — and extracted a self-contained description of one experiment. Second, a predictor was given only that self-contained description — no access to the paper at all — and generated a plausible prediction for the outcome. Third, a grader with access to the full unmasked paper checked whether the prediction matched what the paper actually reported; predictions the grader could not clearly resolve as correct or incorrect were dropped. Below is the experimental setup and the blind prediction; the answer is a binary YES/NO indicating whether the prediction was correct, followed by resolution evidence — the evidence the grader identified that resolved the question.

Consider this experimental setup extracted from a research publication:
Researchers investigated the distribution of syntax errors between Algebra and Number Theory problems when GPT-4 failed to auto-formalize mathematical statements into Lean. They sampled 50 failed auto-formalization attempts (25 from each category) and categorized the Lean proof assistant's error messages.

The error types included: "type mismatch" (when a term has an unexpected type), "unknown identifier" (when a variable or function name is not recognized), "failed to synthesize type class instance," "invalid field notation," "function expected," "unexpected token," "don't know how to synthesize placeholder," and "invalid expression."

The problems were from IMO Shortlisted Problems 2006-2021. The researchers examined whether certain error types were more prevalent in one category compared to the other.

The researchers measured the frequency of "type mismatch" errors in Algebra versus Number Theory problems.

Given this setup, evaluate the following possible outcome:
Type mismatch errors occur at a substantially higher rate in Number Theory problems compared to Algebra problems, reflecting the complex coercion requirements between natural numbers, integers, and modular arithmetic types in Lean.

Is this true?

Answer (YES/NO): YES